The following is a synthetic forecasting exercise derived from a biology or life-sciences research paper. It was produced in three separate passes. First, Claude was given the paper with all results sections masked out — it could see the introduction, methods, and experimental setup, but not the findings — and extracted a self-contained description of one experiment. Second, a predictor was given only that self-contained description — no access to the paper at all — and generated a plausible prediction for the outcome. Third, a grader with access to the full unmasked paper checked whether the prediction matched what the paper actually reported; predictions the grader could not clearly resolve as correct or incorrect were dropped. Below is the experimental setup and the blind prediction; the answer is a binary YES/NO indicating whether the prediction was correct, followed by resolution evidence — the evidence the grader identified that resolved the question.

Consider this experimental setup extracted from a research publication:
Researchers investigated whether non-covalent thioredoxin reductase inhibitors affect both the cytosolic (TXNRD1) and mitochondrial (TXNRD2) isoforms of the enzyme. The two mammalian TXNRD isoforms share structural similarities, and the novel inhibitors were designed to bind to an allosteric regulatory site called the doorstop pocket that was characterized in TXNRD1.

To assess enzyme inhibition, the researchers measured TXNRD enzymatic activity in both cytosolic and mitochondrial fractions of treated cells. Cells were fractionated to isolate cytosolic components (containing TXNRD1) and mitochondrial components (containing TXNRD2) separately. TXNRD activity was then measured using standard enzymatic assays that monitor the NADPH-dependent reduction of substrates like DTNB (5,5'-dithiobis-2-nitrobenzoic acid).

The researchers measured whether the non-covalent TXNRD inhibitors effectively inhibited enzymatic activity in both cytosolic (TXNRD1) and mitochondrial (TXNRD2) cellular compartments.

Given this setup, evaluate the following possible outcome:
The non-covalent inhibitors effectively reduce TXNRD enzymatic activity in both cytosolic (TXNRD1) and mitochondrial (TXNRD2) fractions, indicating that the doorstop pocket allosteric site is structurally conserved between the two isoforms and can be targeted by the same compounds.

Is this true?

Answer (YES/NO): YES